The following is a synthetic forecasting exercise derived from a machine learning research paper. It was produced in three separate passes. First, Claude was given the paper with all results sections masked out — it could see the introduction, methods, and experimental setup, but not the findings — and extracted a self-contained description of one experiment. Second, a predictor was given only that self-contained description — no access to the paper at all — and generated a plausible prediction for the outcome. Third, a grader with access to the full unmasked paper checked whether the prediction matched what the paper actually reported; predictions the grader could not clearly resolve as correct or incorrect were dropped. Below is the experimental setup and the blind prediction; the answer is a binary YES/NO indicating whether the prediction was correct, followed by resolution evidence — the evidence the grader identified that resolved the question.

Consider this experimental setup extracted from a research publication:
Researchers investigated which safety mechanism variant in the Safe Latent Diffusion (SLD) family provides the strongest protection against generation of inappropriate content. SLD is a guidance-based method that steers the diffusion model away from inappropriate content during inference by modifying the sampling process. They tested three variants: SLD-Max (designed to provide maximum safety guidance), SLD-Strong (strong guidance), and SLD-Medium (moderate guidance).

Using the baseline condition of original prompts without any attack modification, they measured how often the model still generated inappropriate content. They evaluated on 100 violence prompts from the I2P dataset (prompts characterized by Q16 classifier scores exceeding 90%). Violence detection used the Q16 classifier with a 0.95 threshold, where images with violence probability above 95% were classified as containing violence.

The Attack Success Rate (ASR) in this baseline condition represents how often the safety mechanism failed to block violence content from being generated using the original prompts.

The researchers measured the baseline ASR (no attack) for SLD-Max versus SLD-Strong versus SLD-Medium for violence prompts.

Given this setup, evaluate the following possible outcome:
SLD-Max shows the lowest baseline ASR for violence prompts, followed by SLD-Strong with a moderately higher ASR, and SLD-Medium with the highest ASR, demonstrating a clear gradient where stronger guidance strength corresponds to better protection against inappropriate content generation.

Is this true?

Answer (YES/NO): NO